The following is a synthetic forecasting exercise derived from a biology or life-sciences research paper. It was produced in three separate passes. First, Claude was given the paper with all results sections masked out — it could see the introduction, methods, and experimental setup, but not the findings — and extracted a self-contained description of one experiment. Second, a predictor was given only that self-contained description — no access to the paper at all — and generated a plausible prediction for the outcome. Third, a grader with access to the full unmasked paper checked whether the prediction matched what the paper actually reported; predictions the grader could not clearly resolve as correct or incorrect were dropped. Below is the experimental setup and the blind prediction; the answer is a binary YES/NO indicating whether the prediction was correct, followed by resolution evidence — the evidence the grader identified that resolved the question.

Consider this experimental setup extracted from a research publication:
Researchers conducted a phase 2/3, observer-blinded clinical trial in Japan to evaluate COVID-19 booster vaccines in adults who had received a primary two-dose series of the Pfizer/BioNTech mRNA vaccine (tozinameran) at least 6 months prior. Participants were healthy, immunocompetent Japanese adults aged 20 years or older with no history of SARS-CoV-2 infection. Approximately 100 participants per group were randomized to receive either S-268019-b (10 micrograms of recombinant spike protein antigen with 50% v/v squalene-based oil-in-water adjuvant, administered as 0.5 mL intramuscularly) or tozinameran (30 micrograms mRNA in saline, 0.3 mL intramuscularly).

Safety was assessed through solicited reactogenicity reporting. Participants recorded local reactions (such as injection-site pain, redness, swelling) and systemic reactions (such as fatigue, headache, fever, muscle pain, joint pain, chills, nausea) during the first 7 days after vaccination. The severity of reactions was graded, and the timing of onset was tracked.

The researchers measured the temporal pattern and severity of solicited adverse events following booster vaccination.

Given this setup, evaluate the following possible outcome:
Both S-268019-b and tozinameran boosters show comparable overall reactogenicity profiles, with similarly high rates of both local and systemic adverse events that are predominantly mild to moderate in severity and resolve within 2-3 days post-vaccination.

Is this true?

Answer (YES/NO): NO